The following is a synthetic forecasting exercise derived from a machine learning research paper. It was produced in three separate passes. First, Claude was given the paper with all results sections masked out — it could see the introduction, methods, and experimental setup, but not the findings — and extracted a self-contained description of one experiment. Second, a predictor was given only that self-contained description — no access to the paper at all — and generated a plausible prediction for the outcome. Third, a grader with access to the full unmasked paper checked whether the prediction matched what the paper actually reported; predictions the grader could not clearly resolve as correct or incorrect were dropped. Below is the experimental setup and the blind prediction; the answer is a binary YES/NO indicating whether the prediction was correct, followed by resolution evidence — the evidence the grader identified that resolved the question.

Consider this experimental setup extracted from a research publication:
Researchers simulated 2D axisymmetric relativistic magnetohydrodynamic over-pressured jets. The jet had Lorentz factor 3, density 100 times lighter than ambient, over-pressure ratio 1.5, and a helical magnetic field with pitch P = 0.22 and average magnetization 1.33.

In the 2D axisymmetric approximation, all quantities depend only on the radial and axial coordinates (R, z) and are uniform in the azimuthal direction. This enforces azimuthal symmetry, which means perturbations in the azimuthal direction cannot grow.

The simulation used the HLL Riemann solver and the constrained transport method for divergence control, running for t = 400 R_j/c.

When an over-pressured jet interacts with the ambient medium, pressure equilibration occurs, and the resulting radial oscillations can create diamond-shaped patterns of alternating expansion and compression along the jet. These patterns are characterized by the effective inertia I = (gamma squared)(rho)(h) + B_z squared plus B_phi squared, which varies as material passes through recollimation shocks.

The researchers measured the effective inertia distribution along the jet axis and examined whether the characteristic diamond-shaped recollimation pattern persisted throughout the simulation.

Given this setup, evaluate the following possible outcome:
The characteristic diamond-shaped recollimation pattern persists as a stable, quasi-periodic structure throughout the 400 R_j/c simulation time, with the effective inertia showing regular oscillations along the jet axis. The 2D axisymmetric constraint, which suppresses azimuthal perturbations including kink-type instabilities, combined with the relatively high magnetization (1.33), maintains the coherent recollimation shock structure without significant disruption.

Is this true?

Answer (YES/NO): YES